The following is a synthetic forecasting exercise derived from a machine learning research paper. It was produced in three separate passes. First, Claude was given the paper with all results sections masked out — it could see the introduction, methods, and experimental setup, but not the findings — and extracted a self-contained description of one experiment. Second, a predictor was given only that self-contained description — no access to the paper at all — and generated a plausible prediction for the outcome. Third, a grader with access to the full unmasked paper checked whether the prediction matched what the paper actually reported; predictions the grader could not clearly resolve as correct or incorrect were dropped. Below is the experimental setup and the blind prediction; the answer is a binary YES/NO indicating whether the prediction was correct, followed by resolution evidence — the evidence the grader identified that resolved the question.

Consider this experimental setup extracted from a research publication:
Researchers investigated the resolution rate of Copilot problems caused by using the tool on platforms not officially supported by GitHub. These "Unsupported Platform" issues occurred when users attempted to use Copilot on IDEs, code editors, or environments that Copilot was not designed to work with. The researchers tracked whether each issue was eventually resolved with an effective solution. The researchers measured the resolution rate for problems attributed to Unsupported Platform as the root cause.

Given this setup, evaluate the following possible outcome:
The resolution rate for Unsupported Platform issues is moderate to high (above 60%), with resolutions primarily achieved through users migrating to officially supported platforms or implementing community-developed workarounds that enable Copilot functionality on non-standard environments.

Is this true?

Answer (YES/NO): NO